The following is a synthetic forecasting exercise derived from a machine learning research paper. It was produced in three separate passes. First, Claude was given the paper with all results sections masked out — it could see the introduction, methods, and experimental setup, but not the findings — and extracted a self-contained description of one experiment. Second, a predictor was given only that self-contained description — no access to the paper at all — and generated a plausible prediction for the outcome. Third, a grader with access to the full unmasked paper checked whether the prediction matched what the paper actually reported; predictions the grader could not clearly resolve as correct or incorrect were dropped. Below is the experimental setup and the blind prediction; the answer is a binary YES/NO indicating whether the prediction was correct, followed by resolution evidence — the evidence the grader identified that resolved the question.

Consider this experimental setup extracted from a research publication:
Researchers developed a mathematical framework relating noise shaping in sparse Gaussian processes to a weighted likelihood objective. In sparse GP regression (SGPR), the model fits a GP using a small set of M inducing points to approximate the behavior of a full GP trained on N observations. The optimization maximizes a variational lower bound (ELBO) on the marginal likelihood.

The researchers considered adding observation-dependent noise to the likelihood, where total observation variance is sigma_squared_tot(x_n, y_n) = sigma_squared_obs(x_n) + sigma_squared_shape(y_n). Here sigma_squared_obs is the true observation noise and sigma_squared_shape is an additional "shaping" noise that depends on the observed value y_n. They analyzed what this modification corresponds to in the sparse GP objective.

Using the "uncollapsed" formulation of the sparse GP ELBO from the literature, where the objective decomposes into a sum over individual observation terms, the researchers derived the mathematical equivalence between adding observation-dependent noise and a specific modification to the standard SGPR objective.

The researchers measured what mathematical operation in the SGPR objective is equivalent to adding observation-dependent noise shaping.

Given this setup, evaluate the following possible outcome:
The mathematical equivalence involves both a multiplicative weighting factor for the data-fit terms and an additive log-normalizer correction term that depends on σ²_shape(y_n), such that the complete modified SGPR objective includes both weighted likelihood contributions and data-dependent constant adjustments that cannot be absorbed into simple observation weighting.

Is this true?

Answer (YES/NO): NO